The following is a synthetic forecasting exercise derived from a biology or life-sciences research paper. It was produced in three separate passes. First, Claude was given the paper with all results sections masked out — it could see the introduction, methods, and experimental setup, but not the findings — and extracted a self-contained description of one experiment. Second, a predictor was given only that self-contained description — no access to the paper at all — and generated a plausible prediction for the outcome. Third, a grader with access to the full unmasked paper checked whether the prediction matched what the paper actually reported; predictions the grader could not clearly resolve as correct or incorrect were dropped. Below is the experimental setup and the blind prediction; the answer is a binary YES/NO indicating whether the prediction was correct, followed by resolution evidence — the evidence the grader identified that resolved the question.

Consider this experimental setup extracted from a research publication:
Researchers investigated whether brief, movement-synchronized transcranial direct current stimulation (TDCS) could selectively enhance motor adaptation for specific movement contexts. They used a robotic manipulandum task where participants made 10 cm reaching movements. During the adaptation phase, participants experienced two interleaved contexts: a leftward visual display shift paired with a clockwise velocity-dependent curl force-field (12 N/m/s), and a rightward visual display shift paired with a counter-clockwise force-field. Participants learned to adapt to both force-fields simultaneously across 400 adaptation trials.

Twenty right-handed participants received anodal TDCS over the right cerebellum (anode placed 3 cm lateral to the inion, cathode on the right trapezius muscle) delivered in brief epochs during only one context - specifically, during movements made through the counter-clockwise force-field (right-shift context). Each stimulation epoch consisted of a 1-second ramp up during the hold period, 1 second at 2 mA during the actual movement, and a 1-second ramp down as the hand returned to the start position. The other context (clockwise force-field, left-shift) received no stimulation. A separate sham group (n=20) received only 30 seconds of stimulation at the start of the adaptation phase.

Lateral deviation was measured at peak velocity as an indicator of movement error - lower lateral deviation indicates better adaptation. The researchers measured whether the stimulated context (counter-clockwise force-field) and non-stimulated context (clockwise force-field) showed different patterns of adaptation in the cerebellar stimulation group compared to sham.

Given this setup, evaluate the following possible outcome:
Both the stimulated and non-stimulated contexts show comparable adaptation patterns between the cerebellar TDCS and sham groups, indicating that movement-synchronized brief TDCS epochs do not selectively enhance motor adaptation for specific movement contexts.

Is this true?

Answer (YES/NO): NO